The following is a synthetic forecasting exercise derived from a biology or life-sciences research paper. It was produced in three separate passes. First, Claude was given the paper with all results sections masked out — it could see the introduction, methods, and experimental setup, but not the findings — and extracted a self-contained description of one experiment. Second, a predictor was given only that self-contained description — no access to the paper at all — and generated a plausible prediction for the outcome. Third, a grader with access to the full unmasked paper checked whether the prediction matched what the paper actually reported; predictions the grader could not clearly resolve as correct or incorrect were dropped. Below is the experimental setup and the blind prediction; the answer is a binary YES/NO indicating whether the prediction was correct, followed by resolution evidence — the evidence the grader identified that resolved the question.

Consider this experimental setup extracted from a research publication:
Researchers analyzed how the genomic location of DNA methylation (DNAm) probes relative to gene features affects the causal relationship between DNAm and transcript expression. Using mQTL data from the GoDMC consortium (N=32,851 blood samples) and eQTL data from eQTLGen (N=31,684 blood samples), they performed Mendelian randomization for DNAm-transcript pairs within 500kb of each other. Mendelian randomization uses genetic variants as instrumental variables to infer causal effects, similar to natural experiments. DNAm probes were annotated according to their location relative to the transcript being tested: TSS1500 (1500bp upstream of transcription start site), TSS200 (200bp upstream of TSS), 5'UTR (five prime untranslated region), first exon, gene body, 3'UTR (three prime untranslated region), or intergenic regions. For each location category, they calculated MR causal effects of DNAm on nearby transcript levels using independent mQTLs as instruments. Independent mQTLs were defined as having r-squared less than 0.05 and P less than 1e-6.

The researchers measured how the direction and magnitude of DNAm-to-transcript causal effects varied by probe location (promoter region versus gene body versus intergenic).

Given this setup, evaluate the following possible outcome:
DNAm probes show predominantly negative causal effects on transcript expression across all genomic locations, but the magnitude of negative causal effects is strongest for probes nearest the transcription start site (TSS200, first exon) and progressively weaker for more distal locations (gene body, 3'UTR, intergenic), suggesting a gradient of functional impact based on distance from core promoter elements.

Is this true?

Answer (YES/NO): NO